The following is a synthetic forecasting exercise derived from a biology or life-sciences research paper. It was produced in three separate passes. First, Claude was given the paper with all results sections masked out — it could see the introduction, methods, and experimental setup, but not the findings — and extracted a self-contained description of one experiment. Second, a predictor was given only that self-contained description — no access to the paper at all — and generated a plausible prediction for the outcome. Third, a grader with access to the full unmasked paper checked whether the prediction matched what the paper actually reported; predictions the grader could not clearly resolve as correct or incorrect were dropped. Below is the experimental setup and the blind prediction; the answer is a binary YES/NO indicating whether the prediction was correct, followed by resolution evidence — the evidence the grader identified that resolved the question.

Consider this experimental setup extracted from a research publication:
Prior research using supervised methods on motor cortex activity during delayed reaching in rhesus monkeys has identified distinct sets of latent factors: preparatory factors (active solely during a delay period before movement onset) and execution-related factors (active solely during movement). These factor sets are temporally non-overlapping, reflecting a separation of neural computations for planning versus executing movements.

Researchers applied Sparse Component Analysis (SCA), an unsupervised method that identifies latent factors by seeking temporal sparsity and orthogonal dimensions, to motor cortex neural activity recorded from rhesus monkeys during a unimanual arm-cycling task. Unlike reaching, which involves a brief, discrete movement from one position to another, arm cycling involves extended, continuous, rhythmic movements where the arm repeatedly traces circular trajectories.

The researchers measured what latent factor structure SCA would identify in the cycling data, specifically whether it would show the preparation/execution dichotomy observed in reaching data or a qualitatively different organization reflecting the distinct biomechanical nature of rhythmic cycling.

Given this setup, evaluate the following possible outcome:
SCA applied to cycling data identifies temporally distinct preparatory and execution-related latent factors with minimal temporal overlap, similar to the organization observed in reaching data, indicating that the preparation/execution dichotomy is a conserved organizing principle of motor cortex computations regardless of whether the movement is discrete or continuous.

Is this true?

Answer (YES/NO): YES